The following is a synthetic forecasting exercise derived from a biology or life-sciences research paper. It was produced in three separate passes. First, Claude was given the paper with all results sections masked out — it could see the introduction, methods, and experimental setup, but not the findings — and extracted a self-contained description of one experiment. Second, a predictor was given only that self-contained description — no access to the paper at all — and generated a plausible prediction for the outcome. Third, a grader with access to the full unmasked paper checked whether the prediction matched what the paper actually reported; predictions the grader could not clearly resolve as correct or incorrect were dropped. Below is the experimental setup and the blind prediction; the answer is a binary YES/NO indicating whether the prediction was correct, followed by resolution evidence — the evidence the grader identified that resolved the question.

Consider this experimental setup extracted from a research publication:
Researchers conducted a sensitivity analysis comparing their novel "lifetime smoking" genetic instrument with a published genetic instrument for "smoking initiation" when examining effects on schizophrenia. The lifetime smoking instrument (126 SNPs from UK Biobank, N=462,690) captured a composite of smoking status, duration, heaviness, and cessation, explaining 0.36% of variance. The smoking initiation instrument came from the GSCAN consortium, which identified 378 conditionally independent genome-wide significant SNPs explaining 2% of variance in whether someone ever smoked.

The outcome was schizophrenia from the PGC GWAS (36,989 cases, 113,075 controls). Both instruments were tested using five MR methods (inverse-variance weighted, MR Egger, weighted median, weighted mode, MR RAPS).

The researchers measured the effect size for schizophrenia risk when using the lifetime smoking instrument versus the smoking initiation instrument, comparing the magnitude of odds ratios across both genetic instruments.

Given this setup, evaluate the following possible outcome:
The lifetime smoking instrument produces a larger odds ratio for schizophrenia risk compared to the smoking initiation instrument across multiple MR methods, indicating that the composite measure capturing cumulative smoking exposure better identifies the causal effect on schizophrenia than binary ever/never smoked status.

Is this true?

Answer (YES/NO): YES